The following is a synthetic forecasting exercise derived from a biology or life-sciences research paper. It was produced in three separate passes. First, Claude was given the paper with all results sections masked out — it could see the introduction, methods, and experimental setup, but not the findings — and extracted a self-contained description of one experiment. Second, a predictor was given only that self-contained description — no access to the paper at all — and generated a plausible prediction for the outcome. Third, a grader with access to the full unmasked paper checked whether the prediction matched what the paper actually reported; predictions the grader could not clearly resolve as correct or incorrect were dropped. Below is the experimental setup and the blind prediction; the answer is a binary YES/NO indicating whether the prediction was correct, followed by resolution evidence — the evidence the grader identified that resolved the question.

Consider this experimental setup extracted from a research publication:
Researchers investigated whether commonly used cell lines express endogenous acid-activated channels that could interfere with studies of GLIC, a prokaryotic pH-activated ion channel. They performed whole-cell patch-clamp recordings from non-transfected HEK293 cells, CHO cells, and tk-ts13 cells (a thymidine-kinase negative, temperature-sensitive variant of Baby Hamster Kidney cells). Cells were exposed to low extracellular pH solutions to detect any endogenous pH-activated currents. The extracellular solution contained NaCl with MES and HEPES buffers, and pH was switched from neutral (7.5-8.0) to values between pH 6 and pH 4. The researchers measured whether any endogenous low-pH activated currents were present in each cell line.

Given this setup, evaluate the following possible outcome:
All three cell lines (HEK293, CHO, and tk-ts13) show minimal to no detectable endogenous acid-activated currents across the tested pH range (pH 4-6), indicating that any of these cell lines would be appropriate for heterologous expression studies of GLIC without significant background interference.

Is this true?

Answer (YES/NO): NO